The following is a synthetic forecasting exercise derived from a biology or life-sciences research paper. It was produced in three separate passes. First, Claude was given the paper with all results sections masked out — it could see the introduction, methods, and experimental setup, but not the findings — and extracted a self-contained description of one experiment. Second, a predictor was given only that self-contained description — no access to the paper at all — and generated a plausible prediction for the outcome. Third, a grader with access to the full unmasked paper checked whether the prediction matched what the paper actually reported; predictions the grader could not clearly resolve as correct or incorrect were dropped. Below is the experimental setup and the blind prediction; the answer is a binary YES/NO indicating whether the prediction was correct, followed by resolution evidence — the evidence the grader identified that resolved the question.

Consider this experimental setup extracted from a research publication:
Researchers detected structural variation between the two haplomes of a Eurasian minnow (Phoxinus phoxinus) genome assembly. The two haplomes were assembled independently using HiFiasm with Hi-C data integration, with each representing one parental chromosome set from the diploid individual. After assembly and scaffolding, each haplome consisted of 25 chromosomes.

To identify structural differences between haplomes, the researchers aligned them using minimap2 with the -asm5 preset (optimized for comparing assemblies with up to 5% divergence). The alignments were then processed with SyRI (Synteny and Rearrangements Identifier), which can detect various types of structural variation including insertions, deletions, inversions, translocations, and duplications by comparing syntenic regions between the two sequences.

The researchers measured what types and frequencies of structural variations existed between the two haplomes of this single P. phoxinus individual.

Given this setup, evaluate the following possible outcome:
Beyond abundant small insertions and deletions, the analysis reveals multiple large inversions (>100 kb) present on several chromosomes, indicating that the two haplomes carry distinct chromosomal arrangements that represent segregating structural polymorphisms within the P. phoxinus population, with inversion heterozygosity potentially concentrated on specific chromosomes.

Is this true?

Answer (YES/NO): YES